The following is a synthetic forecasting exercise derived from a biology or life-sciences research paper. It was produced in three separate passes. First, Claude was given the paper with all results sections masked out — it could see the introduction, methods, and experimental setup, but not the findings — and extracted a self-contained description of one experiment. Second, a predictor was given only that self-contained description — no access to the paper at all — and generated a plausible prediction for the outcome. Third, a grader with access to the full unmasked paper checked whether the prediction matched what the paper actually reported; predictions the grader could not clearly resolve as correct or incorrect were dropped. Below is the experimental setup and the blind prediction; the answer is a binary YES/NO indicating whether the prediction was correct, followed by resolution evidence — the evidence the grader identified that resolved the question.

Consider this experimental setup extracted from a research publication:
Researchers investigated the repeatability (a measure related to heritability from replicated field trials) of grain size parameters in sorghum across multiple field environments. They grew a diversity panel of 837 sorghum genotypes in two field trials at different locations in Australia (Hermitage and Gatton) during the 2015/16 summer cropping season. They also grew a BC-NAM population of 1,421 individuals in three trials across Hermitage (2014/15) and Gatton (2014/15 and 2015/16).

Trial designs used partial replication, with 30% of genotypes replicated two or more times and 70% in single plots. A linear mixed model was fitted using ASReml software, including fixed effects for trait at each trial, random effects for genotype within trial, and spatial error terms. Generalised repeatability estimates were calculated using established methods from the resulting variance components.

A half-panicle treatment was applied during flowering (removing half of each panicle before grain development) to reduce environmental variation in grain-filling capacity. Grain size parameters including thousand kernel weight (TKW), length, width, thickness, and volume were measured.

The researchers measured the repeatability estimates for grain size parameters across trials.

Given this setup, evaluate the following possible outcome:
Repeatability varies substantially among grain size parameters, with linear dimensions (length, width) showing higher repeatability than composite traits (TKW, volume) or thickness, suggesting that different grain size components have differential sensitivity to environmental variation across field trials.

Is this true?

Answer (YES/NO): NO